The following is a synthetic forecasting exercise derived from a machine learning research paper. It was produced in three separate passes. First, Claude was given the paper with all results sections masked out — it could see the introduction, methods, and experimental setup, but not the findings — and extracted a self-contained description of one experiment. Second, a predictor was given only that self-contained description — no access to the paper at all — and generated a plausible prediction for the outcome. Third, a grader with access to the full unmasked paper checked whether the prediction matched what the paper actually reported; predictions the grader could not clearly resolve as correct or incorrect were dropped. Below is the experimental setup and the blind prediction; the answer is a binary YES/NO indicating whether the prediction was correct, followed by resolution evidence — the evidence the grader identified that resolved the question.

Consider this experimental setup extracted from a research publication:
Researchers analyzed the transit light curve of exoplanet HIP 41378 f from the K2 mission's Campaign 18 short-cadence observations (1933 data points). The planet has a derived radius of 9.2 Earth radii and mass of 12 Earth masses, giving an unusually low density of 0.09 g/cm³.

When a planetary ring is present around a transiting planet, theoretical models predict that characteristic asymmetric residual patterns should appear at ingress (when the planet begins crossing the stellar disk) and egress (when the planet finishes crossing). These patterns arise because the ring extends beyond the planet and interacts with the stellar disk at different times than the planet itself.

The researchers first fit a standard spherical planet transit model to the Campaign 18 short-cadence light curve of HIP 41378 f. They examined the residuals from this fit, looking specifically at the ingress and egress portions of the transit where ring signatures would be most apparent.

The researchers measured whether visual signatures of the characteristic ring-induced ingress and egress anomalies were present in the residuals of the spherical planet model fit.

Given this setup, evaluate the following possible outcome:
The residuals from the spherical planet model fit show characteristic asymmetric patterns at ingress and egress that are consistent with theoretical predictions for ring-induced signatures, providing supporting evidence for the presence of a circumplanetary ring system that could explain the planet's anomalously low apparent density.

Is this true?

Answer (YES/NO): NO